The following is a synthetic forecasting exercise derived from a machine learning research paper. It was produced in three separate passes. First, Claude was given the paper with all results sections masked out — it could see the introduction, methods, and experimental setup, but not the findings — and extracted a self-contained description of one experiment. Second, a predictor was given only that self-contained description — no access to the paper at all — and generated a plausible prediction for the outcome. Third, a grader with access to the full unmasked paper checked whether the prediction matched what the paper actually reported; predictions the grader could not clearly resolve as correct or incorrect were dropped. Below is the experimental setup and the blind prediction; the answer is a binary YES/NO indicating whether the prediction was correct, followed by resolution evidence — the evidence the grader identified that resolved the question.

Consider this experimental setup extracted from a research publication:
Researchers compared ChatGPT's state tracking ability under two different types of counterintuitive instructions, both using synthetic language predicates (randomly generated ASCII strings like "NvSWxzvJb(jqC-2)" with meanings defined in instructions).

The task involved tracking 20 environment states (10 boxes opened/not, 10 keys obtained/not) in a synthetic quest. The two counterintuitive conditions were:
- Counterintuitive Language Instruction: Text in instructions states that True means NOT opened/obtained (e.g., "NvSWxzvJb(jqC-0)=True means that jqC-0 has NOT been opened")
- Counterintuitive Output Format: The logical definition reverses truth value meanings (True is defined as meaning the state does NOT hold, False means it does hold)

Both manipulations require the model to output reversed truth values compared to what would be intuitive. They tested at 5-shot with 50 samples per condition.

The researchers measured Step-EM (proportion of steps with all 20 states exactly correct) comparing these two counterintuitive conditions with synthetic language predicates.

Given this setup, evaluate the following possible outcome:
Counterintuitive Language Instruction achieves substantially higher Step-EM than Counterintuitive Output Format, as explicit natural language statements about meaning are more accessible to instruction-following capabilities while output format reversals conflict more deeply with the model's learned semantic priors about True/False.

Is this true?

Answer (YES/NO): NO